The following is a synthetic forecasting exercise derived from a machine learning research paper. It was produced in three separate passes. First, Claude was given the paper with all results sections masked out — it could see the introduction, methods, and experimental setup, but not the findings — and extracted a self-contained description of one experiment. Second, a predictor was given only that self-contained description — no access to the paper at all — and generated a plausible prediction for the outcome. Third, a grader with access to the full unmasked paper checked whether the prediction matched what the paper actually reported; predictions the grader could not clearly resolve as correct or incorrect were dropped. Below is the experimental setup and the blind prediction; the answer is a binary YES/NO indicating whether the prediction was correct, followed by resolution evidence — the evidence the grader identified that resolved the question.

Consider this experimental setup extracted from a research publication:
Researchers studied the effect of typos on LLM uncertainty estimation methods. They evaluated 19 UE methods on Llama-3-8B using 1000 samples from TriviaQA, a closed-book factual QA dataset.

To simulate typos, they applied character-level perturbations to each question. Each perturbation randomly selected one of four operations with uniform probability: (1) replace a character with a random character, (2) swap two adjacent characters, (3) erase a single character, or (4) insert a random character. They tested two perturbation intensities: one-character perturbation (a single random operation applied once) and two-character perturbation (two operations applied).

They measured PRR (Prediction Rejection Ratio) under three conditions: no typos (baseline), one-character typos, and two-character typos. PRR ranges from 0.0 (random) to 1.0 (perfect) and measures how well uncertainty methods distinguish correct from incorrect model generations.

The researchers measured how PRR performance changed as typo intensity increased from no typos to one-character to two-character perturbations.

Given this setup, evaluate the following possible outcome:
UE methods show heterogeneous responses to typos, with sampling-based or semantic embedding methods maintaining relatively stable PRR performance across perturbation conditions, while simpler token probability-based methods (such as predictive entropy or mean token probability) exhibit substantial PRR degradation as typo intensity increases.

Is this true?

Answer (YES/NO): NO